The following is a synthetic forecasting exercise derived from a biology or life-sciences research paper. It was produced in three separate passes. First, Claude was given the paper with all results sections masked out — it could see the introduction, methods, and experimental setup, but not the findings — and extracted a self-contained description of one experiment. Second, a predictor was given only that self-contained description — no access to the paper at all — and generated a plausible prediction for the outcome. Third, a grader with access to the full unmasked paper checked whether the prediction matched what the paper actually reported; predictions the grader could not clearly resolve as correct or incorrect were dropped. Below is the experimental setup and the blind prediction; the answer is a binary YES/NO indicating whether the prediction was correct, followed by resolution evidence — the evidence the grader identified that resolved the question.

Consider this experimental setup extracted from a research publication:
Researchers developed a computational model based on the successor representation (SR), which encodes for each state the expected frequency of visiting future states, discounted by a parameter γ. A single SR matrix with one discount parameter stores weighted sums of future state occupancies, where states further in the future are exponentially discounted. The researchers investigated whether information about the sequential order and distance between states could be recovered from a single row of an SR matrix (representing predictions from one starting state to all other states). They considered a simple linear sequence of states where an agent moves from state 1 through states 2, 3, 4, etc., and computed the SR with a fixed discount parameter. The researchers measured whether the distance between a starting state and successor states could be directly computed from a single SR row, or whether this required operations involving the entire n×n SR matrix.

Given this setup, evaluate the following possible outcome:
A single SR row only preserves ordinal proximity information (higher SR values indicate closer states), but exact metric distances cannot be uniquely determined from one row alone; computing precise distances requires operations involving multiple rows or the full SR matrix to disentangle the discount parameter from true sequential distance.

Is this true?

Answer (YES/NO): NO